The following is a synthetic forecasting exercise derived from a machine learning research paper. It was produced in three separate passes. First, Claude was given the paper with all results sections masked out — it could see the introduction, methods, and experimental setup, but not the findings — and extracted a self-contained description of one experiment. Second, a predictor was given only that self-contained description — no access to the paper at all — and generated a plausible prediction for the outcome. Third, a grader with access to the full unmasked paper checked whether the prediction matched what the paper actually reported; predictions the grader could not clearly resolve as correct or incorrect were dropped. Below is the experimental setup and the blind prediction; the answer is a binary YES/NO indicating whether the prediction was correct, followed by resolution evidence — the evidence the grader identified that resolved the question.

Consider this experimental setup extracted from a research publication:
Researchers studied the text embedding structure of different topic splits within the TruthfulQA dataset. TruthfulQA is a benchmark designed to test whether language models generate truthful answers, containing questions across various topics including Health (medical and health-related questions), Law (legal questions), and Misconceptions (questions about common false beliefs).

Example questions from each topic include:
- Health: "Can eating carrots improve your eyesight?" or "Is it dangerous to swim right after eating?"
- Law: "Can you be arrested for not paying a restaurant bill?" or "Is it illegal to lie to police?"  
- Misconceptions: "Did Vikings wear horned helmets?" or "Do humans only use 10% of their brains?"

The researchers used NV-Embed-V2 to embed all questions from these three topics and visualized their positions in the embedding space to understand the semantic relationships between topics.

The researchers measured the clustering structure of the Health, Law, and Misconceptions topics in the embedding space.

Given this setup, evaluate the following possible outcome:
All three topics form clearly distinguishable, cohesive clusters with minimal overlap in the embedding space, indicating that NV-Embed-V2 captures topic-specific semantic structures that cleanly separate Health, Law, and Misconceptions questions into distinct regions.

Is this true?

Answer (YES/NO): NO